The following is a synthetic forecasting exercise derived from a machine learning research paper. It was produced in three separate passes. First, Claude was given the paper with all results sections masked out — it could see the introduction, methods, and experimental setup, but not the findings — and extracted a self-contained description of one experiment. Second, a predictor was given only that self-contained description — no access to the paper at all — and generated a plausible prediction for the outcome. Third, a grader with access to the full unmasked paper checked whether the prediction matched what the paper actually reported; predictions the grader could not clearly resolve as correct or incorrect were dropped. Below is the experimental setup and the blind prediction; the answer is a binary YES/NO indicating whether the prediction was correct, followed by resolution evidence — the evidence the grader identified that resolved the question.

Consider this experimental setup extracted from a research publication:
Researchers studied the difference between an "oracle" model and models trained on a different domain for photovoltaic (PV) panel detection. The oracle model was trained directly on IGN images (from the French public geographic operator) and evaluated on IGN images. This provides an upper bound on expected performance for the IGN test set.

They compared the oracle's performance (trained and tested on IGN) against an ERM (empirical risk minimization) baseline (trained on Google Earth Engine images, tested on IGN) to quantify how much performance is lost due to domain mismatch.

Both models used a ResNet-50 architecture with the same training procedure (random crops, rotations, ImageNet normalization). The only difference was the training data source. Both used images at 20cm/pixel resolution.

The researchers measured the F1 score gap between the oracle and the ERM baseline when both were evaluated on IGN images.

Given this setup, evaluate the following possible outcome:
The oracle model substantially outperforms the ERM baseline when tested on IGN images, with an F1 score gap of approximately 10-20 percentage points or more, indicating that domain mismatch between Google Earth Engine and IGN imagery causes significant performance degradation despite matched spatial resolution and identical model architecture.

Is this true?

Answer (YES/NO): YES